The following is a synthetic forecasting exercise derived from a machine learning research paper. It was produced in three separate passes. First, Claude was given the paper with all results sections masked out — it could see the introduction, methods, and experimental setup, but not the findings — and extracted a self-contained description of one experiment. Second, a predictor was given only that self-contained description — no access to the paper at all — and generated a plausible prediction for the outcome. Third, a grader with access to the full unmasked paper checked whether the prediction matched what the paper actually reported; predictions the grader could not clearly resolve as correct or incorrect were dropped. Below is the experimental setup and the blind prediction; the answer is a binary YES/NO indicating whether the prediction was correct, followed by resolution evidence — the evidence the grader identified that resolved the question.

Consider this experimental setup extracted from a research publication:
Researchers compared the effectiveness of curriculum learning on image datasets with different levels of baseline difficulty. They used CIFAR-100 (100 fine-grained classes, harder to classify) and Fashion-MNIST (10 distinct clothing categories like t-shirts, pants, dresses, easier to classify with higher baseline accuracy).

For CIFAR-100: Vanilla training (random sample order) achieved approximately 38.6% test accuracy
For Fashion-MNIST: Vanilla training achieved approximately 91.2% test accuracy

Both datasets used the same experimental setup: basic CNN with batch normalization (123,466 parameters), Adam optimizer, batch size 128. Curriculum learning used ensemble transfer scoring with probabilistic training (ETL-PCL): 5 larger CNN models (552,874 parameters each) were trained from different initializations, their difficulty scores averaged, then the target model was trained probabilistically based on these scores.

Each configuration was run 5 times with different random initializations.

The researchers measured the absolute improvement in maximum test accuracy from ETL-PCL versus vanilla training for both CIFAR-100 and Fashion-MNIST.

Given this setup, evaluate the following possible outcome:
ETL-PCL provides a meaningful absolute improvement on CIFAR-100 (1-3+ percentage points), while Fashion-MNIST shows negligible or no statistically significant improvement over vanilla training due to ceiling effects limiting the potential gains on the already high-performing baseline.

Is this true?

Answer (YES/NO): NO